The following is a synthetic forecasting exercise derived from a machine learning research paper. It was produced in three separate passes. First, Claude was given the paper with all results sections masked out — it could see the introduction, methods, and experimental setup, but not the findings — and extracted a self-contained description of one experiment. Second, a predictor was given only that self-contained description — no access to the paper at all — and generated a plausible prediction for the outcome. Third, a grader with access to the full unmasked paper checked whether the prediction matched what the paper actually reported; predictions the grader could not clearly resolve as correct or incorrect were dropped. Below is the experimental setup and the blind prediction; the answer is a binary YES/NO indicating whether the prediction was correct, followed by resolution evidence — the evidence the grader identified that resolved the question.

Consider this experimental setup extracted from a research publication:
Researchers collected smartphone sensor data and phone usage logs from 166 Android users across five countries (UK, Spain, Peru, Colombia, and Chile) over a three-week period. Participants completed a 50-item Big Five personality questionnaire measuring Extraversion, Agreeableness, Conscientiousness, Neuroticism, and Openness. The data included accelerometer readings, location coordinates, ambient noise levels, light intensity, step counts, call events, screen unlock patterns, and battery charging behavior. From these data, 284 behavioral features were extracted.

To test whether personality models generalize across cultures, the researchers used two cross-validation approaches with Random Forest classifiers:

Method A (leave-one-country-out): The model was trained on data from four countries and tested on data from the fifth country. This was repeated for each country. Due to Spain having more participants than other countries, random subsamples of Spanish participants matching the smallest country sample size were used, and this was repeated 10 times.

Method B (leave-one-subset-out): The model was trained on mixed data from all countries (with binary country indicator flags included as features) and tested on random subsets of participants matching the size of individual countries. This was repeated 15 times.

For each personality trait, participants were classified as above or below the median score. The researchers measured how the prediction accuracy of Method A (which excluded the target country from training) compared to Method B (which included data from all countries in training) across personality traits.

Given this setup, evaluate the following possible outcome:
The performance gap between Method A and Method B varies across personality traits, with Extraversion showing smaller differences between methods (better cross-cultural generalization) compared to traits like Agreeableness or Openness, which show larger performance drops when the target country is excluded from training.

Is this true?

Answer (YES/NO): NO